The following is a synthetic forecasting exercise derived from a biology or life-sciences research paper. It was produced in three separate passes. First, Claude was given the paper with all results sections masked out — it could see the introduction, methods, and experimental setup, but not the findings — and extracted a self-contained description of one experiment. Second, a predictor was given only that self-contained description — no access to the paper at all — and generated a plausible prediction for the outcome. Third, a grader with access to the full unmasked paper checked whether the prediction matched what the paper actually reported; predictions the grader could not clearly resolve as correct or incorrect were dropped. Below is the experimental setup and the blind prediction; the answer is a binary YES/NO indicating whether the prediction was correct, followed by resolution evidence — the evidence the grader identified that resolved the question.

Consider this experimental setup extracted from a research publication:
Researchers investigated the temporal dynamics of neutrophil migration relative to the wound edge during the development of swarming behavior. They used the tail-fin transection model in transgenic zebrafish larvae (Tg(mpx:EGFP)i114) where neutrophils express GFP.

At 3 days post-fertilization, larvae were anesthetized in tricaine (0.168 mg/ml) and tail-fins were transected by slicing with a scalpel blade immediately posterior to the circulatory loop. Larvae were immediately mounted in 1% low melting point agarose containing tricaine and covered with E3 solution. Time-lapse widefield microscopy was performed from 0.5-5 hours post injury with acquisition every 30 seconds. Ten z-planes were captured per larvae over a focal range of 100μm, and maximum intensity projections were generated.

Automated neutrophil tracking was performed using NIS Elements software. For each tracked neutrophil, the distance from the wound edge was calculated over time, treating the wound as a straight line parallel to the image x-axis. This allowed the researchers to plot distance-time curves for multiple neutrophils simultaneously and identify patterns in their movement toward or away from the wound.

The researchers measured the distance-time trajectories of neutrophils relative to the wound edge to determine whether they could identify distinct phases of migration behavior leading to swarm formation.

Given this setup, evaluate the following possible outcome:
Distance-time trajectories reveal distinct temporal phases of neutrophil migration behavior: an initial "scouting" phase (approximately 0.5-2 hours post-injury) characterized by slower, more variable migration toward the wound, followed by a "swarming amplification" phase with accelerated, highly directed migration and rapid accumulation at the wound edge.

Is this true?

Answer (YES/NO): NO